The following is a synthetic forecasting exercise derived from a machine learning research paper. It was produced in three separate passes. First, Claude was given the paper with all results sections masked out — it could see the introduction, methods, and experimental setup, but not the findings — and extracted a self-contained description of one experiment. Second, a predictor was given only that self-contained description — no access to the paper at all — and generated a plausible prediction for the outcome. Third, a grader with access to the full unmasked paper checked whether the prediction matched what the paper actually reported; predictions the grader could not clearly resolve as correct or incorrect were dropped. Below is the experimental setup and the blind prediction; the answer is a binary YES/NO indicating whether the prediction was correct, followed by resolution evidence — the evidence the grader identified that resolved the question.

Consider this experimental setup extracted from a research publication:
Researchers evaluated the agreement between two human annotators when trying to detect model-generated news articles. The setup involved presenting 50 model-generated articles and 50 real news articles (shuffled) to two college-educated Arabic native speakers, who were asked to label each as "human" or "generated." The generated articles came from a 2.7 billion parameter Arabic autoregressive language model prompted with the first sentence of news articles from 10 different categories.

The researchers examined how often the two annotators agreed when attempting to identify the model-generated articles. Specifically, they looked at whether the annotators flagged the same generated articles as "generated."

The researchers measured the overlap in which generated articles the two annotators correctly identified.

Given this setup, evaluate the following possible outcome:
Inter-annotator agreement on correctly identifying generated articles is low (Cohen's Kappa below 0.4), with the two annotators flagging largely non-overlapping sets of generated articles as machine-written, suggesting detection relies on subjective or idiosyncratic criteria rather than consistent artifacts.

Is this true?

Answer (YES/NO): YES